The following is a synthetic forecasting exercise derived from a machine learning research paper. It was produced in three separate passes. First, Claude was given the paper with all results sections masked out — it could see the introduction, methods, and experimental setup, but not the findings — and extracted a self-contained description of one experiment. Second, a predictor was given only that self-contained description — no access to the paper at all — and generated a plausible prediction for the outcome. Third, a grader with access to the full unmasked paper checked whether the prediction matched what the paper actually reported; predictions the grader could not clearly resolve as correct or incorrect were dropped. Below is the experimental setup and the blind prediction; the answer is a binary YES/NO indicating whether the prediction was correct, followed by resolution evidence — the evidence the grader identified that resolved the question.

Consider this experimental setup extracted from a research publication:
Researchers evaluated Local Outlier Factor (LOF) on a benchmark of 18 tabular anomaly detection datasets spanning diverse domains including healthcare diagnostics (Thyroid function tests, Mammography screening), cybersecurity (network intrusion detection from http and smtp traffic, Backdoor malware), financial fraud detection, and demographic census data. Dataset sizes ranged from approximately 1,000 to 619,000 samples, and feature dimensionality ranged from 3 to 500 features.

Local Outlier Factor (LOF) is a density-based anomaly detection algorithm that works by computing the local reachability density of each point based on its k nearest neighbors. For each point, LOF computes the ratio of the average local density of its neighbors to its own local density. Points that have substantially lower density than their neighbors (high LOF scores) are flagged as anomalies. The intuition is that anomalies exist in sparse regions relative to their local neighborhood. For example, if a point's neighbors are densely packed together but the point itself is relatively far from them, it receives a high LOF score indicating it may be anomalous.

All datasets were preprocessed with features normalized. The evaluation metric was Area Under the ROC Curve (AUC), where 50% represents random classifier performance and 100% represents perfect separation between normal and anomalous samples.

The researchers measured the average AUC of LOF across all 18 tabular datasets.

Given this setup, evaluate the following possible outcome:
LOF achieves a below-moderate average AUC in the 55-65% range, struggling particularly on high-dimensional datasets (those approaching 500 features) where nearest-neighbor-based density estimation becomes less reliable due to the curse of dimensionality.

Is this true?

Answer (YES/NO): NO